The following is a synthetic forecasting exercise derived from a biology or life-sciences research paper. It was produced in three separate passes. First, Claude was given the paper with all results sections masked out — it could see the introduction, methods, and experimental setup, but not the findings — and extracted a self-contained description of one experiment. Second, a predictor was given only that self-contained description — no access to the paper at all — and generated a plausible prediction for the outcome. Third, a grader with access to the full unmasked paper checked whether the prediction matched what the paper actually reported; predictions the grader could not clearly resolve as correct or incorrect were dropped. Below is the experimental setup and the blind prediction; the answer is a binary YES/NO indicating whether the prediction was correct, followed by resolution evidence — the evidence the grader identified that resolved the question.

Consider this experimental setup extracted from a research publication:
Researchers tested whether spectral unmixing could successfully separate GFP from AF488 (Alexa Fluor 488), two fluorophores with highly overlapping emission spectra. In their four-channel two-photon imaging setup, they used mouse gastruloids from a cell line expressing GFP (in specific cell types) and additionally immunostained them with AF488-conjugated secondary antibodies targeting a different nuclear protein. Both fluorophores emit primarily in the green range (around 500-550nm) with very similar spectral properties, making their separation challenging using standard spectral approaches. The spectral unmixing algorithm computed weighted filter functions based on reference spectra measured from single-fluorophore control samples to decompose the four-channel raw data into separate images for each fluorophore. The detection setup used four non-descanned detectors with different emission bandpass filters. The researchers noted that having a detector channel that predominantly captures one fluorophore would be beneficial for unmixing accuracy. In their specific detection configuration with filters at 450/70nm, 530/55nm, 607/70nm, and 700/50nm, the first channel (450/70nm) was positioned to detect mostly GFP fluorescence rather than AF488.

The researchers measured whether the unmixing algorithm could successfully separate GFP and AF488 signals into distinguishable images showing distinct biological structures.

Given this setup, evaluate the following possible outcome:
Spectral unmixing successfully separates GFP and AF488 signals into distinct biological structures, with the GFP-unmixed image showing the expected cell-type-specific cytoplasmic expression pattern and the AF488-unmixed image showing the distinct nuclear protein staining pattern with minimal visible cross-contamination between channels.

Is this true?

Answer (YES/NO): NO